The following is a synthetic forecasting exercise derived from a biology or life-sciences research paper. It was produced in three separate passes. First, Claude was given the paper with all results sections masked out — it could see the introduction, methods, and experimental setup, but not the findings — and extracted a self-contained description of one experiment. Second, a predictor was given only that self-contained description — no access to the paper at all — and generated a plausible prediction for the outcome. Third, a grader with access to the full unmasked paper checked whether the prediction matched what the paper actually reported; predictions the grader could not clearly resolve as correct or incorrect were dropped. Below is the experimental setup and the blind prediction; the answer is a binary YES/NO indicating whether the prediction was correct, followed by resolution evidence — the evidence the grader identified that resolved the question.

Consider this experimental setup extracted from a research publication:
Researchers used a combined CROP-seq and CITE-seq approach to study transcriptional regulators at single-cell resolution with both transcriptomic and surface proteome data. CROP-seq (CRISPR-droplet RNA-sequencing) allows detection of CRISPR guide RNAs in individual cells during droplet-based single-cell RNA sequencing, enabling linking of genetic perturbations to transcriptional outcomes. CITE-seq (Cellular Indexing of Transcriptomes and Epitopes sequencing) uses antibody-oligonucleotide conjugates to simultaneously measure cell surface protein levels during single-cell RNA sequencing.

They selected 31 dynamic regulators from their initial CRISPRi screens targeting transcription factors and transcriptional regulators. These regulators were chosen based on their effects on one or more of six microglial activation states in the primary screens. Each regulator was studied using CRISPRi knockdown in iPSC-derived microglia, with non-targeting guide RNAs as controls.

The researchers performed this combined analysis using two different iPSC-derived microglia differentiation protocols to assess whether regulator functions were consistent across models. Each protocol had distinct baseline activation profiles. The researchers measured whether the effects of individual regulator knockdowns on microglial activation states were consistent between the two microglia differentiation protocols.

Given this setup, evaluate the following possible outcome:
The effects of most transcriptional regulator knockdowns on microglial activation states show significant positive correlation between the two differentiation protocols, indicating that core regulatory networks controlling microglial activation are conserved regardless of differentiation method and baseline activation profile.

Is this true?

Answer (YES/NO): NO